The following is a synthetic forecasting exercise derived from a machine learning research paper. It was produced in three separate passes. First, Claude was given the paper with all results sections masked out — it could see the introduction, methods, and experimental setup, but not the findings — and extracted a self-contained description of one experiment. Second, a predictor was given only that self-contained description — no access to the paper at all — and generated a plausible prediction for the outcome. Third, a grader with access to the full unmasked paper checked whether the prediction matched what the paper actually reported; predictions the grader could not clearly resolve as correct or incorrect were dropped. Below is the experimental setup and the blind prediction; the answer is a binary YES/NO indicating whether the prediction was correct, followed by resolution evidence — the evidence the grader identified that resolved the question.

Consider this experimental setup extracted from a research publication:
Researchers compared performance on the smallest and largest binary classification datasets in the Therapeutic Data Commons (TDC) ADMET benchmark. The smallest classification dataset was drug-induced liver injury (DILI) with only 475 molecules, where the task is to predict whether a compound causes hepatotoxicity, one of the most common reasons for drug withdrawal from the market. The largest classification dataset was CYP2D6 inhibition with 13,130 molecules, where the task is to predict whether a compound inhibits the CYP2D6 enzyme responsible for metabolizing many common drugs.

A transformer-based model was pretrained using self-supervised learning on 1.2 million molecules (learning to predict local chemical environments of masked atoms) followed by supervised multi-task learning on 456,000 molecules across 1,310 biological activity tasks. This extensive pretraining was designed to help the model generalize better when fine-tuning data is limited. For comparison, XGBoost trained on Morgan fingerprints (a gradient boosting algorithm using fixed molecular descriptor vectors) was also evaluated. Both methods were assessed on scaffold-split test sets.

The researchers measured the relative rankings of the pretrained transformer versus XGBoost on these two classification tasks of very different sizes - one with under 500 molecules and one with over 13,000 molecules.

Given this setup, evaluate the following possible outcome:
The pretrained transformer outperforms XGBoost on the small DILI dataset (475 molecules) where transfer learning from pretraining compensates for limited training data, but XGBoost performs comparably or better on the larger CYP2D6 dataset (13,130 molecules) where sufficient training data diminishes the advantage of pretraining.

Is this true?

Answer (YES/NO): NO